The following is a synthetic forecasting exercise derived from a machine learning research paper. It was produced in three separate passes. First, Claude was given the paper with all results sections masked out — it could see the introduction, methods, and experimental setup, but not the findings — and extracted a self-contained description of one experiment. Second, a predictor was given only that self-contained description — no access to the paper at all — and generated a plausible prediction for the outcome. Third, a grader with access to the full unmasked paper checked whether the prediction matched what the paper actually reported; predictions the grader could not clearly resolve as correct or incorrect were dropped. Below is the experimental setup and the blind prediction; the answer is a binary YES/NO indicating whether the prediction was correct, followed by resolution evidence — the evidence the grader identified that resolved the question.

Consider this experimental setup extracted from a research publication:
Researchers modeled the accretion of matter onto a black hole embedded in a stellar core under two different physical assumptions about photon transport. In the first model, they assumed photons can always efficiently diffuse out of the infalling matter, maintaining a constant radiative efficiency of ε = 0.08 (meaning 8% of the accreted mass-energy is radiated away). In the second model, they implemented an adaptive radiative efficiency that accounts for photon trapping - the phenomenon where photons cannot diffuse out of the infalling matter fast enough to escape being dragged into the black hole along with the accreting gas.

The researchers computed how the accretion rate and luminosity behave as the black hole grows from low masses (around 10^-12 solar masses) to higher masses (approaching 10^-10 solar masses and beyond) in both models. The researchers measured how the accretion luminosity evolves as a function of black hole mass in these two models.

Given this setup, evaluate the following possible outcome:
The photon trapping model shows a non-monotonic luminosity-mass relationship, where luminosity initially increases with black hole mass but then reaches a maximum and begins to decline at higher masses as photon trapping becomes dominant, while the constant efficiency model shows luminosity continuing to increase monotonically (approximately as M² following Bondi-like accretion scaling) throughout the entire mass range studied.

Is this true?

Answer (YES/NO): NO